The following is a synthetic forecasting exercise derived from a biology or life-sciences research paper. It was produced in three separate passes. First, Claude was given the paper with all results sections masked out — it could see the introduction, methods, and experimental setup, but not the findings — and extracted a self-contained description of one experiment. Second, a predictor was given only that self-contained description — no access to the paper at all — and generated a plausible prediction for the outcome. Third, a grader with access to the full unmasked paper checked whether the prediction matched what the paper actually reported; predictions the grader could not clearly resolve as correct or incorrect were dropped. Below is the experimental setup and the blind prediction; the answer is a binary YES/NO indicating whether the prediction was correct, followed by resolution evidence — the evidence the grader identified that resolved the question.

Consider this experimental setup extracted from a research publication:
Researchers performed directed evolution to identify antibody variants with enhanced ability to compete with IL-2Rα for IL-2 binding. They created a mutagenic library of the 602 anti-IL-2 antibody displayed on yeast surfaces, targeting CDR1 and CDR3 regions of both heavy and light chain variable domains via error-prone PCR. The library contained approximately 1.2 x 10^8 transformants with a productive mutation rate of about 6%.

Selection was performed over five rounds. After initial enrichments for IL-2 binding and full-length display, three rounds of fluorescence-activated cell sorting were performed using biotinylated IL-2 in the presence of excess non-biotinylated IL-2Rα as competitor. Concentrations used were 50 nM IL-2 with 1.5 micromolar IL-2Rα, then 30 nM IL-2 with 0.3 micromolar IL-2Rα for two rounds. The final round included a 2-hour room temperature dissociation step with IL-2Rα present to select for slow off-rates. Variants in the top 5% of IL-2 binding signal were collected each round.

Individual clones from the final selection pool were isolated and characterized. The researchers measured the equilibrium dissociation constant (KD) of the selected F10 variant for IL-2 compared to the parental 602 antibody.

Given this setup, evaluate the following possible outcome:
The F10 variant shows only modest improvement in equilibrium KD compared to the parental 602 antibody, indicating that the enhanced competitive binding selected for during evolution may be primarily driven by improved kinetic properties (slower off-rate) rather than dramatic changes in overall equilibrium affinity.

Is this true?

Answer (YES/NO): NO